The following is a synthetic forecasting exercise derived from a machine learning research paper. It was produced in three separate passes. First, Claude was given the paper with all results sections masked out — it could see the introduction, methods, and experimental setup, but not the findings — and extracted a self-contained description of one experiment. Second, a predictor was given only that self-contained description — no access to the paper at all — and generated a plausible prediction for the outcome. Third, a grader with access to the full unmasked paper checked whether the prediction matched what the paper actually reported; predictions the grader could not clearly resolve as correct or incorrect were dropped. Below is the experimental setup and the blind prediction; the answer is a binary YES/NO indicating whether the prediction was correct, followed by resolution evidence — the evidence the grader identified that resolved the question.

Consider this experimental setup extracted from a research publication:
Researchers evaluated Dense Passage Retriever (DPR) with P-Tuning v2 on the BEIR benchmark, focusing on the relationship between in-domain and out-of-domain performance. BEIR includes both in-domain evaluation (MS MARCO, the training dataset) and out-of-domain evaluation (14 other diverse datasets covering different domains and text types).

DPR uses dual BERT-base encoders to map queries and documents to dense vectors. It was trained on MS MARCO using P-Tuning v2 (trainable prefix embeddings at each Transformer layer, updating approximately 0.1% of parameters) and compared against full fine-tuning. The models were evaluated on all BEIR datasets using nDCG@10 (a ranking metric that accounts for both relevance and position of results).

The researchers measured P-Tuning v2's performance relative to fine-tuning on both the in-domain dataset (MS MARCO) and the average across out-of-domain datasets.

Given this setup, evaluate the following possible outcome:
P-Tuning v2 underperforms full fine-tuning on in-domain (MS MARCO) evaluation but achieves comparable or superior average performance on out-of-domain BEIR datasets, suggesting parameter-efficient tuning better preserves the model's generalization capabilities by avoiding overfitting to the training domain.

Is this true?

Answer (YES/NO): YES